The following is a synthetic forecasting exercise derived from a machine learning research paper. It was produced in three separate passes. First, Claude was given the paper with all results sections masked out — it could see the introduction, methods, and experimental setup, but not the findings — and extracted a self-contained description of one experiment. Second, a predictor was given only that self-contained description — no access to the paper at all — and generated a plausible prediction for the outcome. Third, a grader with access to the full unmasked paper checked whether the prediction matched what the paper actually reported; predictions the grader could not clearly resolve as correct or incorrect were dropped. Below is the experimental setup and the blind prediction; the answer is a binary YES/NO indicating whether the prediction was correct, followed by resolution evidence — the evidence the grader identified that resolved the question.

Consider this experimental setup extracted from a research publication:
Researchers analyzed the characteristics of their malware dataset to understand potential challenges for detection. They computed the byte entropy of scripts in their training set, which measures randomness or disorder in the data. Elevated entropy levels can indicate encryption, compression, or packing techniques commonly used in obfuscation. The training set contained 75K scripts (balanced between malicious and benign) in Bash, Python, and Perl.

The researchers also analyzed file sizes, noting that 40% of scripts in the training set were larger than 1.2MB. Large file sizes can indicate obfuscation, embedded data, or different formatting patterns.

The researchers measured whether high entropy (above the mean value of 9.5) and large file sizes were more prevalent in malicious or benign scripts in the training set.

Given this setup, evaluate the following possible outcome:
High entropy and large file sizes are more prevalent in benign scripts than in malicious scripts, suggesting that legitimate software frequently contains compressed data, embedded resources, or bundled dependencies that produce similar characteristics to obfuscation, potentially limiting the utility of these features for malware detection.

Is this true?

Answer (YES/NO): NO